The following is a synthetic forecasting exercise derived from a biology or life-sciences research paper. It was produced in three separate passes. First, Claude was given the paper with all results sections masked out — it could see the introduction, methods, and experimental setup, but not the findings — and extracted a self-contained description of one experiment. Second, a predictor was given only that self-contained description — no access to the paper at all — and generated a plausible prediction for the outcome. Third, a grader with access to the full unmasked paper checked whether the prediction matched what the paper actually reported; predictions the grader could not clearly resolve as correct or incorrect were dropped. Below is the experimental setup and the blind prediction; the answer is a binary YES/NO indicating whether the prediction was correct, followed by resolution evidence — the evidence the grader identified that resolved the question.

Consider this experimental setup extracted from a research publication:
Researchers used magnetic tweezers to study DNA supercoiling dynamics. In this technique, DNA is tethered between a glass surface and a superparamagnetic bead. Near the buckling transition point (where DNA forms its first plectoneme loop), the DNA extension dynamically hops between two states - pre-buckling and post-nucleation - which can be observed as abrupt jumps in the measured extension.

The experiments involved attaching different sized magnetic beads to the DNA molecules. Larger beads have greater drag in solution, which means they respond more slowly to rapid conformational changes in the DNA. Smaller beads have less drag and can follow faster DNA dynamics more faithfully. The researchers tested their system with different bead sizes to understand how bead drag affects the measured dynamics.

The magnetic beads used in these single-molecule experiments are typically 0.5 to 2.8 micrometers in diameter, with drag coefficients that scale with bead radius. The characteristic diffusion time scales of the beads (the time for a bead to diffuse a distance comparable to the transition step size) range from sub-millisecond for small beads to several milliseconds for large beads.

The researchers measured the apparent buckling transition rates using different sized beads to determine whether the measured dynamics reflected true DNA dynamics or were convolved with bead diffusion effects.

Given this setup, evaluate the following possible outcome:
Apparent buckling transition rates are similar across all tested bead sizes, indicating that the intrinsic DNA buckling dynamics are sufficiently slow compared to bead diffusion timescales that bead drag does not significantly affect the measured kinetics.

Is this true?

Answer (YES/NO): NO